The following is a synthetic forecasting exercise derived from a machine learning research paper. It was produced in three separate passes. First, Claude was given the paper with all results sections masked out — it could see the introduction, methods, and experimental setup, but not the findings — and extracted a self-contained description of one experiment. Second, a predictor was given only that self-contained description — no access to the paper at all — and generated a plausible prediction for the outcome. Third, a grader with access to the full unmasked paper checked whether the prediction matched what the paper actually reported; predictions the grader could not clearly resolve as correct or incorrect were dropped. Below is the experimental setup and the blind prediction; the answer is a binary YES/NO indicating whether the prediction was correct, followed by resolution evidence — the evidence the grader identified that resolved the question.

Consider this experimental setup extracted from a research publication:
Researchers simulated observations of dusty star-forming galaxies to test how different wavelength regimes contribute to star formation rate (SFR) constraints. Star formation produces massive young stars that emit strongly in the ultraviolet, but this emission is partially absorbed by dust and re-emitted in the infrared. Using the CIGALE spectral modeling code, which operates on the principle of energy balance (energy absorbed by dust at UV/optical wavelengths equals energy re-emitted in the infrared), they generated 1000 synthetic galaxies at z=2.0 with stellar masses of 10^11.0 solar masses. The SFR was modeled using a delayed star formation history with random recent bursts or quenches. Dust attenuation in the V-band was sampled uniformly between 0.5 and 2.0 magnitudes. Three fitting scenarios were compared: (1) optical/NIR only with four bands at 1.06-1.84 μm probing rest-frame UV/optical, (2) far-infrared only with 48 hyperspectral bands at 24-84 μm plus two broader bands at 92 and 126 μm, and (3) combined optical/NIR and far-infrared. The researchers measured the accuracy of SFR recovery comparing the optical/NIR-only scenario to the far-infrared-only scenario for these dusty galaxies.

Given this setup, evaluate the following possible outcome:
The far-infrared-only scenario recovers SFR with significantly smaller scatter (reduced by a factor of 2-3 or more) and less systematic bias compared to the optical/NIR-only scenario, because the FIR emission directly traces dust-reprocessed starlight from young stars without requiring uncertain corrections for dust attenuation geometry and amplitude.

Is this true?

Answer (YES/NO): YES